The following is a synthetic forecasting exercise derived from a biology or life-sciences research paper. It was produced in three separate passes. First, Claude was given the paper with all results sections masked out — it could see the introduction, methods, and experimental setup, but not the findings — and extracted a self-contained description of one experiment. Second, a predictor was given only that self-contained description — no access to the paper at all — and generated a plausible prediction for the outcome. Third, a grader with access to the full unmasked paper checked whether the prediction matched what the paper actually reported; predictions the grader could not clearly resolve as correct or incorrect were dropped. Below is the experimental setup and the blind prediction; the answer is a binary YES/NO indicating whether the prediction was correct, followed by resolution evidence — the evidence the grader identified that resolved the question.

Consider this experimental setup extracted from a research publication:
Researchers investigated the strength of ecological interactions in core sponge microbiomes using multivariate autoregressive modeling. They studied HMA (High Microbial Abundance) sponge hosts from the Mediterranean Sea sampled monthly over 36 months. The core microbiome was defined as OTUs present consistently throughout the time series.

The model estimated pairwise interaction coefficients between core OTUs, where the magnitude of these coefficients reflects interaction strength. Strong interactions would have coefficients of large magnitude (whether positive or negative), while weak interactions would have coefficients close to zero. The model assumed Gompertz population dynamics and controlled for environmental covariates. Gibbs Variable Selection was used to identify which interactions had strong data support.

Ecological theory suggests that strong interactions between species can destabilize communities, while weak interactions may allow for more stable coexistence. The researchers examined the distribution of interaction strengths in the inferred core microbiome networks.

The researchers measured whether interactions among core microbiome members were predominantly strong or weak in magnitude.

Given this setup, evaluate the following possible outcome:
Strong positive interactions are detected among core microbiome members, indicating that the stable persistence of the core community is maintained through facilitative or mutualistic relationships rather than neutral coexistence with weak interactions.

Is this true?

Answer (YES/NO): NO